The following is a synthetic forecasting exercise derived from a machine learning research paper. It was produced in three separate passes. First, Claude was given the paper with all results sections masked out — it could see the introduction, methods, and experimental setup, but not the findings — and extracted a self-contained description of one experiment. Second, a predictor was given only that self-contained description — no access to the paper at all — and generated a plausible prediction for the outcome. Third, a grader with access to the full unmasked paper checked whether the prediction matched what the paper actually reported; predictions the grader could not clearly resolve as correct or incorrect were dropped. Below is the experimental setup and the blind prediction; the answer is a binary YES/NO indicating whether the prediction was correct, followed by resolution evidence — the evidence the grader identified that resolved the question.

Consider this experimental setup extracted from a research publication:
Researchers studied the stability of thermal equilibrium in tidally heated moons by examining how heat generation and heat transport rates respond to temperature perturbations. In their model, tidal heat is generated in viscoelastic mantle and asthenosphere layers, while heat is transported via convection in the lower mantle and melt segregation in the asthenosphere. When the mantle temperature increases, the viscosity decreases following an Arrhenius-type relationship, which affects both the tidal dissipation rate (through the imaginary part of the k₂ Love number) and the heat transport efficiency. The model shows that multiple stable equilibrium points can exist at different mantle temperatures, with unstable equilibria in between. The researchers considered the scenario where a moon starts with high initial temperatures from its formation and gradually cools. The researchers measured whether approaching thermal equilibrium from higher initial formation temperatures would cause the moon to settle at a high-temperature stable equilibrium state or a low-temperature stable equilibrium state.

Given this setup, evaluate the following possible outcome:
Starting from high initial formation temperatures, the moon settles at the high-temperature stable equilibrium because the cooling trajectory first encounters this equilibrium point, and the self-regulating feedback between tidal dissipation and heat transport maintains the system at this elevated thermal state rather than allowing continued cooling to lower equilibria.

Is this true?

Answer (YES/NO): YES